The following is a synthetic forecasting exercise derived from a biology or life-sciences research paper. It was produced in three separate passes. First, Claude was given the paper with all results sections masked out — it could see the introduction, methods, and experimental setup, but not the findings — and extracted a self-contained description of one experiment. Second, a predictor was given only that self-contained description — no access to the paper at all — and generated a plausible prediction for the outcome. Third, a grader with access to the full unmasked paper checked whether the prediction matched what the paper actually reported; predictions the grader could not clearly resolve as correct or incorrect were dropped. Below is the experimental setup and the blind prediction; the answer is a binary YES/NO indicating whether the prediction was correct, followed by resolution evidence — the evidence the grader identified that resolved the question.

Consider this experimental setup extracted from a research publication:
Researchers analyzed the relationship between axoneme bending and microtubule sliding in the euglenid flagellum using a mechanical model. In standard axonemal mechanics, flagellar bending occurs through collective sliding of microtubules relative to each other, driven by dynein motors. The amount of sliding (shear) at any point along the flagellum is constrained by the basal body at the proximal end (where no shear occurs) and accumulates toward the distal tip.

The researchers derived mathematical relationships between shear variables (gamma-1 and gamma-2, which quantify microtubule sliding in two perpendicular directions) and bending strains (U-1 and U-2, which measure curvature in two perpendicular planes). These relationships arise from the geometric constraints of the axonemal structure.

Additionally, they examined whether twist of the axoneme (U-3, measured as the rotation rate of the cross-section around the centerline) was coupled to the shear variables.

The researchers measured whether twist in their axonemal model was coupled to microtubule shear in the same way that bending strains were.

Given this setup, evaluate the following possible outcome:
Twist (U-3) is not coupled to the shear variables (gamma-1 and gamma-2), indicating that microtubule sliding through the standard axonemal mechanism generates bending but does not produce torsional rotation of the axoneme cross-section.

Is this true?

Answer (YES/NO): YES